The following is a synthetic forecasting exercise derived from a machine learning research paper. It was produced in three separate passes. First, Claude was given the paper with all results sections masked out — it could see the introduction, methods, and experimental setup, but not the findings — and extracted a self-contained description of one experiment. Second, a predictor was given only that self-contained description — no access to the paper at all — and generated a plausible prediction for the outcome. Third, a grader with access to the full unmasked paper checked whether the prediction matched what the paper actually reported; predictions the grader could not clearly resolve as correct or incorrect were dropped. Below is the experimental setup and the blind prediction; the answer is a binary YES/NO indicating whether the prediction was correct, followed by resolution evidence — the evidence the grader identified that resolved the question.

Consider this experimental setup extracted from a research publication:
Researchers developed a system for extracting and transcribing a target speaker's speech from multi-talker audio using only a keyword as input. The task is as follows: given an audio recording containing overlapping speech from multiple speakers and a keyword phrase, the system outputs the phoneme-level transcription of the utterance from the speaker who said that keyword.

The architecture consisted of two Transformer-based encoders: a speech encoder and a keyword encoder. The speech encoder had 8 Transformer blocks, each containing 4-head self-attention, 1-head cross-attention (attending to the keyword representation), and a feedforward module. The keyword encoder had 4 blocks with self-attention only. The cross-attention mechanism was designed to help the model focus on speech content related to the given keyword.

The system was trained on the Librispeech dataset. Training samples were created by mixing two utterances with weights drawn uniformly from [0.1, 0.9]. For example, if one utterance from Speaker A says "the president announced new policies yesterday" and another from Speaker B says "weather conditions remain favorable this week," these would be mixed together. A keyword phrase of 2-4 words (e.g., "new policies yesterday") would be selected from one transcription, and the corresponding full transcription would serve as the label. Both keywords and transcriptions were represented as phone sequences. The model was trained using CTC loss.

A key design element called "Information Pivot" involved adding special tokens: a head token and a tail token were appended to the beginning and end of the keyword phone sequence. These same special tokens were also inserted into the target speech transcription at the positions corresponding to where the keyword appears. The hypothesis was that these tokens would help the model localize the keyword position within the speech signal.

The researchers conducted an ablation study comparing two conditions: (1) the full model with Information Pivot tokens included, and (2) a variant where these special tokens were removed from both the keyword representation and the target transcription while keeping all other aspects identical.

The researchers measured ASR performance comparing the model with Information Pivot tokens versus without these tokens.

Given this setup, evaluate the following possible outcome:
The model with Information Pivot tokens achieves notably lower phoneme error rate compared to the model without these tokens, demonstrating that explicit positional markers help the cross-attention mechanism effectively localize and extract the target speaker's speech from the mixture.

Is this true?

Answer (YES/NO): YES